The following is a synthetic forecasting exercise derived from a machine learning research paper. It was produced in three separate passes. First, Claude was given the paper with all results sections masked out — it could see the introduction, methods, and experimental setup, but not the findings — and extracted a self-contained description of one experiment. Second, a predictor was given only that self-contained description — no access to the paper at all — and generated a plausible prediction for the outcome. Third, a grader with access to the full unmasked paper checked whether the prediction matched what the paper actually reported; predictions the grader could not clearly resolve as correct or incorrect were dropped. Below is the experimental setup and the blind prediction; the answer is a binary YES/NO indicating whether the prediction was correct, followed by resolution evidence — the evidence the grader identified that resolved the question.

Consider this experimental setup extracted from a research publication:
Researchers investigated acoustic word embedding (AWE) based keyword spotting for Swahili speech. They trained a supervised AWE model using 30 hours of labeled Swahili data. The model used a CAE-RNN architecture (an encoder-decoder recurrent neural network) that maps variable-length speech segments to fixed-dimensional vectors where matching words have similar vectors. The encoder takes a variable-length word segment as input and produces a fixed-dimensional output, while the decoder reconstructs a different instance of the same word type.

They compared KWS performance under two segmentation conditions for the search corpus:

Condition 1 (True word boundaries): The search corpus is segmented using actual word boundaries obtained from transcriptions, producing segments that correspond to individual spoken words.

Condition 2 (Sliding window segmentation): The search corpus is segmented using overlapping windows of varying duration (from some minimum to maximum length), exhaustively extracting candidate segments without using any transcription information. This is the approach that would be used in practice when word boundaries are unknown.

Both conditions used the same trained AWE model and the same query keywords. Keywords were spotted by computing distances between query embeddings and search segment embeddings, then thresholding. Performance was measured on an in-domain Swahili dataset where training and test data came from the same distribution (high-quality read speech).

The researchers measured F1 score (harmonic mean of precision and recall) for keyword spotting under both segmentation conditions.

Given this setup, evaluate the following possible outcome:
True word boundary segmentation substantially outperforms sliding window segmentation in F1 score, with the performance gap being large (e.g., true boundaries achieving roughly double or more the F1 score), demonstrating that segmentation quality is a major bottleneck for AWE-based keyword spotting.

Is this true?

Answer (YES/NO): NO